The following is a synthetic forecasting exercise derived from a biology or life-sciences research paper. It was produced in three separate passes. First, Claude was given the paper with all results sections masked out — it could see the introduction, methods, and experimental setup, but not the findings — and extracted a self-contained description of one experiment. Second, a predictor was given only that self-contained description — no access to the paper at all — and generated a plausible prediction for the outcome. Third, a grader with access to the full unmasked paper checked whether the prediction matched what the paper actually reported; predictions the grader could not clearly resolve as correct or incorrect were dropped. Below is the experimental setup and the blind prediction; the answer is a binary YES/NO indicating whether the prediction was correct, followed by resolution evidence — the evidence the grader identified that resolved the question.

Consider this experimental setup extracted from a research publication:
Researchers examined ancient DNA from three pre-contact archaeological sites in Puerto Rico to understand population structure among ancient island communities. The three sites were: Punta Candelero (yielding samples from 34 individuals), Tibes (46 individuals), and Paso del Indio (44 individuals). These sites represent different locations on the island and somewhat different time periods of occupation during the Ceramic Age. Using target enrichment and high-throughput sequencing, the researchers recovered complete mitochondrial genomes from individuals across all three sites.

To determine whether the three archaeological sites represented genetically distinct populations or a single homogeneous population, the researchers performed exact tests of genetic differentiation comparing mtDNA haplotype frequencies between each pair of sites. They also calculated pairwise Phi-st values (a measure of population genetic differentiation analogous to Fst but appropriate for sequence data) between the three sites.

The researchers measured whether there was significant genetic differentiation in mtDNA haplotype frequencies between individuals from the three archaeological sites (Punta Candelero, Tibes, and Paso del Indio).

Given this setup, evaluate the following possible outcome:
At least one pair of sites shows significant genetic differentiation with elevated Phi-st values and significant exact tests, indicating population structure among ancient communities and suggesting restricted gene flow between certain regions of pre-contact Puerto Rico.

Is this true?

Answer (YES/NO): NO